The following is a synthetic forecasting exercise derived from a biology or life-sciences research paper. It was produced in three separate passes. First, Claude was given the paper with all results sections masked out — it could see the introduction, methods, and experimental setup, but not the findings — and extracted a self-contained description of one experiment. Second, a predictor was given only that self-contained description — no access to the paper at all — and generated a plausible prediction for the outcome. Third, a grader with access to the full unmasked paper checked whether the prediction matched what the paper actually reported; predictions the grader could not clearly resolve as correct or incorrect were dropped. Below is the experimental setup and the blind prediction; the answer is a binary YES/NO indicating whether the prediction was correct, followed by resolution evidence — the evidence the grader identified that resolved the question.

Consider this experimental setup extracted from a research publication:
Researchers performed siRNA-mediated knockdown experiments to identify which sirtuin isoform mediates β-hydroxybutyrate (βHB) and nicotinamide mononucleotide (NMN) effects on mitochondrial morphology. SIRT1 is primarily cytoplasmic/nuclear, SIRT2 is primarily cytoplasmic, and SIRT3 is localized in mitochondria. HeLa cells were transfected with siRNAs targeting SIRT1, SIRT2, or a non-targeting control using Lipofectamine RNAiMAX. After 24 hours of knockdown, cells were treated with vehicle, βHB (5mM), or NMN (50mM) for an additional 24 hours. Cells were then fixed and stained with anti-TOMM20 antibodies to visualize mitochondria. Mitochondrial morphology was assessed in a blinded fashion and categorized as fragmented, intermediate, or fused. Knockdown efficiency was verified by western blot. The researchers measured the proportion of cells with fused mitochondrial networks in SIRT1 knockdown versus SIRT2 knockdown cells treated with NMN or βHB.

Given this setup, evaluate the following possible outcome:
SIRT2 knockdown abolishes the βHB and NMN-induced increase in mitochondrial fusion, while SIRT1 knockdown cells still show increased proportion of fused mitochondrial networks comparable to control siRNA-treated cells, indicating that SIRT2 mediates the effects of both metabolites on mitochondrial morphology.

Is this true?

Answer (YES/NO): NO